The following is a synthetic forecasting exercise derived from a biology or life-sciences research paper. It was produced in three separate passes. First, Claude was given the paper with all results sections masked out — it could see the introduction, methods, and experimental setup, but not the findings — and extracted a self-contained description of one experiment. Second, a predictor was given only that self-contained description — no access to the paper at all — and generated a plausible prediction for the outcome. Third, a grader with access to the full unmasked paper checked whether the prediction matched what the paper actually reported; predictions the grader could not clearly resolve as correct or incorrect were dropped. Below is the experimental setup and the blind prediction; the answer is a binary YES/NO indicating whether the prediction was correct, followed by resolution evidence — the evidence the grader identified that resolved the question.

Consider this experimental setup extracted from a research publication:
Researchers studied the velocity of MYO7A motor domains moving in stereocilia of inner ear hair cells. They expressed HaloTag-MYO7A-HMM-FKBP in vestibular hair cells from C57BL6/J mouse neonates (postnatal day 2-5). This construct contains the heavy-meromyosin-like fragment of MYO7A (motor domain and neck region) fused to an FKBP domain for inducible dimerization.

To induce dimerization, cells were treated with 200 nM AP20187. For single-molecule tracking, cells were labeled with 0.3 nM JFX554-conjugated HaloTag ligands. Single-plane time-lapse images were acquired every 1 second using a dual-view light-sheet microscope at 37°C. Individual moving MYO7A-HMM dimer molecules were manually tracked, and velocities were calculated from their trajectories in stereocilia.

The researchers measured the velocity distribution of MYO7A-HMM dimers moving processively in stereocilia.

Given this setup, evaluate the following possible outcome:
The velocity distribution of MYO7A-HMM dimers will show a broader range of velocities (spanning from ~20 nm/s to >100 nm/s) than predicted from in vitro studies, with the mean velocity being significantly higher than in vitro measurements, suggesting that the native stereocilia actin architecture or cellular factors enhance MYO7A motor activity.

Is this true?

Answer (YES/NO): YES